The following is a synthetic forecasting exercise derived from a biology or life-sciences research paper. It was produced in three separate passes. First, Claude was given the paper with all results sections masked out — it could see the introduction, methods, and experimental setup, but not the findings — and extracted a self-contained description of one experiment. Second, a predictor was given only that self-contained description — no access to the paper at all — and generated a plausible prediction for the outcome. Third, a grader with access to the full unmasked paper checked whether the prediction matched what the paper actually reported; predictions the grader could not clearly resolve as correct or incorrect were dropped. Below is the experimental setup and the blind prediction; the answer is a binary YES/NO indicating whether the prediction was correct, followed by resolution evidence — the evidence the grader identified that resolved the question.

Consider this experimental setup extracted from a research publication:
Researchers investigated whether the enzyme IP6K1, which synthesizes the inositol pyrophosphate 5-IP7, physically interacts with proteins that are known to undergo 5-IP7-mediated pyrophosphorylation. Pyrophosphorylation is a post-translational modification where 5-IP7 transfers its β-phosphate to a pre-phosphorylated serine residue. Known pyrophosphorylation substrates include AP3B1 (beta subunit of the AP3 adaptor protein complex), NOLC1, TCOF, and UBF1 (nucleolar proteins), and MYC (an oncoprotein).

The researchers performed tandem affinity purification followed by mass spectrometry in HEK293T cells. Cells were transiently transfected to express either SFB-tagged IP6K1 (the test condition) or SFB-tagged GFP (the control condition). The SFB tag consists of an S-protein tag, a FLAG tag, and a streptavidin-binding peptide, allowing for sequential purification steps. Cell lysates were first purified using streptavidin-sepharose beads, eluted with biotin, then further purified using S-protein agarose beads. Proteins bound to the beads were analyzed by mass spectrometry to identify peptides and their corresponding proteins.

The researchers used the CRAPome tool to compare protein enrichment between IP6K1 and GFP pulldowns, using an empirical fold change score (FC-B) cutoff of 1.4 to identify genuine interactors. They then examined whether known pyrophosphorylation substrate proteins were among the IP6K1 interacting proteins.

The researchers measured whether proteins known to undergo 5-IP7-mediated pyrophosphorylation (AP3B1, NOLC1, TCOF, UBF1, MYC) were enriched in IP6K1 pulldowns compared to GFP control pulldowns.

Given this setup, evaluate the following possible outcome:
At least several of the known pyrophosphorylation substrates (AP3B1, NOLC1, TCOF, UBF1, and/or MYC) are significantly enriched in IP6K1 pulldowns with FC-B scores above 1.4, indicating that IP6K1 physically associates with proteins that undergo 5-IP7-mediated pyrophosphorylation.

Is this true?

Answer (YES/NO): YES